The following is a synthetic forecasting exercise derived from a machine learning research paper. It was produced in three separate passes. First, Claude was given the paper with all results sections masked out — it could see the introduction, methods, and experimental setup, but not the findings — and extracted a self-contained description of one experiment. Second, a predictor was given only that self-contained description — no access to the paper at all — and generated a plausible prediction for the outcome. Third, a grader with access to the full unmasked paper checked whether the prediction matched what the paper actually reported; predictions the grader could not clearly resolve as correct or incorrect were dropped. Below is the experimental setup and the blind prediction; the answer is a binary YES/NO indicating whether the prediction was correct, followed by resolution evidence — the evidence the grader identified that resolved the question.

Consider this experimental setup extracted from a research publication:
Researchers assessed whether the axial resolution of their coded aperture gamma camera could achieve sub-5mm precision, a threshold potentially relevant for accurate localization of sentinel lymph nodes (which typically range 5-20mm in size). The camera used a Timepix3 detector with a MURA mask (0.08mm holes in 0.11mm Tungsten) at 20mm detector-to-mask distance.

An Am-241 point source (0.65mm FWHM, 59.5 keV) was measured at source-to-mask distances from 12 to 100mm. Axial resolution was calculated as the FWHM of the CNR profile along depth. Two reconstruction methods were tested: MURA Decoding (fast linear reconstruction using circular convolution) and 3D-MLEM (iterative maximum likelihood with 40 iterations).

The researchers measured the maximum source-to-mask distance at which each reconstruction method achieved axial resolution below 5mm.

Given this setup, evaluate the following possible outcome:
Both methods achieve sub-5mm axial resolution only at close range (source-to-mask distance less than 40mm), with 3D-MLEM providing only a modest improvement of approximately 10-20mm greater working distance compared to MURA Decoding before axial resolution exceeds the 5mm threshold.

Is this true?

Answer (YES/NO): NO